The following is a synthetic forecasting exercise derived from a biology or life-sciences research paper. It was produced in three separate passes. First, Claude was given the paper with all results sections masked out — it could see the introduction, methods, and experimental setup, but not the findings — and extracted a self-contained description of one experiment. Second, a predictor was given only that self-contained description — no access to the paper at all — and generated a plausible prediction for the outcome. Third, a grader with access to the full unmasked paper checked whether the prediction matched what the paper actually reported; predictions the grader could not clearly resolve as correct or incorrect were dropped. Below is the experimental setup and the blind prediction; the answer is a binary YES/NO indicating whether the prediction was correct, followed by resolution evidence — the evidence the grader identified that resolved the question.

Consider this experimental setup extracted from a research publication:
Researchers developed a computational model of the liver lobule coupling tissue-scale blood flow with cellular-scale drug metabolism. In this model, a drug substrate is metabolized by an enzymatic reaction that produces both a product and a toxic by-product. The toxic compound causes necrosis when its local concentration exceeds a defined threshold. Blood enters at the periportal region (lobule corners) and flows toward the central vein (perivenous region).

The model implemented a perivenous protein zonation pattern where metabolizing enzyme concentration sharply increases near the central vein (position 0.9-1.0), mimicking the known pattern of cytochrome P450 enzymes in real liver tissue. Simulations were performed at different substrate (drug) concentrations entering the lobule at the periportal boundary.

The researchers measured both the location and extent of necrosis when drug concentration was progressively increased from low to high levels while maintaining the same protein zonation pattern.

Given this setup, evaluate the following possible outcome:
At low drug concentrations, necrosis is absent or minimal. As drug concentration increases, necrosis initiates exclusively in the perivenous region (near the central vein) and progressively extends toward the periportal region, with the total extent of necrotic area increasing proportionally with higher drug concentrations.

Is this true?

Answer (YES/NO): NO